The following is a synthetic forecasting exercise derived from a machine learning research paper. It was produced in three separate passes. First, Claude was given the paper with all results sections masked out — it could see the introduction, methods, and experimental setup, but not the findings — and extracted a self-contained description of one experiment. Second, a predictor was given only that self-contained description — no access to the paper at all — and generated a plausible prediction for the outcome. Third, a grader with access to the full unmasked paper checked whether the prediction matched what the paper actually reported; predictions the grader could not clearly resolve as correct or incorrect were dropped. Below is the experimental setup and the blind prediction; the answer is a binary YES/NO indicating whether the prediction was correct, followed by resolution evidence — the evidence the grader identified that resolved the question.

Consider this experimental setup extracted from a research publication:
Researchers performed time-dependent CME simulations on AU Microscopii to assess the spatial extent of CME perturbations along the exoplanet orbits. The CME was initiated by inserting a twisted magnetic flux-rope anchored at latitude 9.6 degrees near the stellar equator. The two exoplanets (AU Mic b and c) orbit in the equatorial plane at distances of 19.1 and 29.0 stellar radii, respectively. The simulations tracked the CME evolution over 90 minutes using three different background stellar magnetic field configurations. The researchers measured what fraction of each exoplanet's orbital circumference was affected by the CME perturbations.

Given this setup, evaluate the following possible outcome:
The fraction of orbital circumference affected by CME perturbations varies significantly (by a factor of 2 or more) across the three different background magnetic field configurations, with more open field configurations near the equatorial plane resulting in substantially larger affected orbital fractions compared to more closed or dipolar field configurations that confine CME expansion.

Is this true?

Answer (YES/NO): NO